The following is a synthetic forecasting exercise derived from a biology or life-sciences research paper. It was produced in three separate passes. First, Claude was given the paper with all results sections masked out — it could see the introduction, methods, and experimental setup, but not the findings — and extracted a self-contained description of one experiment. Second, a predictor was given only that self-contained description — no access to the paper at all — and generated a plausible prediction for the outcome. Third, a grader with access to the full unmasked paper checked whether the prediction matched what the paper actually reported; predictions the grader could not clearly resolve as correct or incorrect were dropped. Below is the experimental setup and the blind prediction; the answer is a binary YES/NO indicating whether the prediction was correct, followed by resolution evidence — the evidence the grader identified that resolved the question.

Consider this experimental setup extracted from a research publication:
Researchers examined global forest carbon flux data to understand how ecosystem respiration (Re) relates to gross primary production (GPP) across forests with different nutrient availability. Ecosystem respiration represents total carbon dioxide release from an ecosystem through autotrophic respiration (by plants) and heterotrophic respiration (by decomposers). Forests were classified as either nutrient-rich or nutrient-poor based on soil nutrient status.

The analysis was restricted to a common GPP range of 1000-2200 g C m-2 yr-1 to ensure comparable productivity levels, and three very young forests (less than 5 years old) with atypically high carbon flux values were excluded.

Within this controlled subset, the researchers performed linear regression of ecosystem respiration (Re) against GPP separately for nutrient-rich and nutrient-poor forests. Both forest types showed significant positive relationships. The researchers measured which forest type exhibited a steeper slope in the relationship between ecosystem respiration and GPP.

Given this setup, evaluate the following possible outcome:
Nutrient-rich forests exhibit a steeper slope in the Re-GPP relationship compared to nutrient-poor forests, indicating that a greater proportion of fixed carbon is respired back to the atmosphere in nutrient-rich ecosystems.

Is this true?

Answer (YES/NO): NO